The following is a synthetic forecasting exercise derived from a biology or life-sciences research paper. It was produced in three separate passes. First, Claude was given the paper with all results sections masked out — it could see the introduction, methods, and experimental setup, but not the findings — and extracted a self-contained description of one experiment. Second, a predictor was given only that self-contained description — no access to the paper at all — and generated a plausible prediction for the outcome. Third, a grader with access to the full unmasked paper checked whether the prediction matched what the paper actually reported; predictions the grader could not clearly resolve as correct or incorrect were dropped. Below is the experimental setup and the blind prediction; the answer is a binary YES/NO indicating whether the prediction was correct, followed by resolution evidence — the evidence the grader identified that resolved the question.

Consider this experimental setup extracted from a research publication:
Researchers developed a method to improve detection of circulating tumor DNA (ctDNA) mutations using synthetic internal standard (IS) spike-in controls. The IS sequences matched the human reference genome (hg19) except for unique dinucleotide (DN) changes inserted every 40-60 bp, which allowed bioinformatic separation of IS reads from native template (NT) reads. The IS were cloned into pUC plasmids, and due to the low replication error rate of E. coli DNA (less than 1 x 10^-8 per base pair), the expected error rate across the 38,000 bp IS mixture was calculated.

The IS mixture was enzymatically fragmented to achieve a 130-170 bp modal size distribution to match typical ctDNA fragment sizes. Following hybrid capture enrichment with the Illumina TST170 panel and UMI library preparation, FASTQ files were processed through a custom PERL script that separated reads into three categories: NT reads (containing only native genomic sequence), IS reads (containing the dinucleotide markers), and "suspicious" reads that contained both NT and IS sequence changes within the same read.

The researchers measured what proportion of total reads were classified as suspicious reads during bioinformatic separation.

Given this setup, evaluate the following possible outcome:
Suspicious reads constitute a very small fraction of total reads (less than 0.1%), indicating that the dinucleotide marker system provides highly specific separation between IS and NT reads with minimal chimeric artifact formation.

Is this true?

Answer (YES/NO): NO